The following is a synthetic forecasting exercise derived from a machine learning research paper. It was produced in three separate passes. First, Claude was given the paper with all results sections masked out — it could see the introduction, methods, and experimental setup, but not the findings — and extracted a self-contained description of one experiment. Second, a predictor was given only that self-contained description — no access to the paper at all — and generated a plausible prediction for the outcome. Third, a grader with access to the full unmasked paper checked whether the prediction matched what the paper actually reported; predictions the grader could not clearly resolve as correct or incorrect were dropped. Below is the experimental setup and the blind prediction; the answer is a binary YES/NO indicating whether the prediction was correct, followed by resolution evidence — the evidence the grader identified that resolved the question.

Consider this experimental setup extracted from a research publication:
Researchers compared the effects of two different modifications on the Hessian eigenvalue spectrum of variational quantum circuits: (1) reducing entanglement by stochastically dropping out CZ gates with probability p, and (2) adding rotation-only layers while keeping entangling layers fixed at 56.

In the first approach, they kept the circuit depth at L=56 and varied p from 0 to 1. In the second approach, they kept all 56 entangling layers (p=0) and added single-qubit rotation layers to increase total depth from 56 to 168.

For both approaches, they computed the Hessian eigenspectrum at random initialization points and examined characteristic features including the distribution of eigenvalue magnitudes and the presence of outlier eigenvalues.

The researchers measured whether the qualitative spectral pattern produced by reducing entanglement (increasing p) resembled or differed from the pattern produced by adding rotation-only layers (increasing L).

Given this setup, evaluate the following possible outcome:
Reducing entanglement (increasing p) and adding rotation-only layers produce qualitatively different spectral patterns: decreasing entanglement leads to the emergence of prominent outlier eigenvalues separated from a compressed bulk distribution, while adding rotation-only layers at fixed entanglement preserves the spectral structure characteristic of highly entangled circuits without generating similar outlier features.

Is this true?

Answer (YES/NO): NO